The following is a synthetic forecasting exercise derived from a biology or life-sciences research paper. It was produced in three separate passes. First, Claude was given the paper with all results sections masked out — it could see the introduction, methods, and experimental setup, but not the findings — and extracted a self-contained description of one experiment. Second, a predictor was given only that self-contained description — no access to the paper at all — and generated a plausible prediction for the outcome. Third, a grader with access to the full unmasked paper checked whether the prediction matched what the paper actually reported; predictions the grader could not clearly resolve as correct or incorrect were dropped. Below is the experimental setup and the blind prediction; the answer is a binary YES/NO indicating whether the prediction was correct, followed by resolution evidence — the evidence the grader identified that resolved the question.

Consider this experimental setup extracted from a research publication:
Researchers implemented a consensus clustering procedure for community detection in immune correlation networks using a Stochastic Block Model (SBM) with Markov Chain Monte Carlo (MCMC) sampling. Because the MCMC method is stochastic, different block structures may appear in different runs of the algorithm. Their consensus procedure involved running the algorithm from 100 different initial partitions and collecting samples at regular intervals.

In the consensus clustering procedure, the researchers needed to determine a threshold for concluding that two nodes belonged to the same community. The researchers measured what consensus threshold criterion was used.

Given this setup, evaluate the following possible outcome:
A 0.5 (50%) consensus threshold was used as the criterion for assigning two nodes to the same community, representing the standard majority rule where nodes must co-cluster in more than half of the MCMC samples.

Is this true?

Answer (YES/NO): NO